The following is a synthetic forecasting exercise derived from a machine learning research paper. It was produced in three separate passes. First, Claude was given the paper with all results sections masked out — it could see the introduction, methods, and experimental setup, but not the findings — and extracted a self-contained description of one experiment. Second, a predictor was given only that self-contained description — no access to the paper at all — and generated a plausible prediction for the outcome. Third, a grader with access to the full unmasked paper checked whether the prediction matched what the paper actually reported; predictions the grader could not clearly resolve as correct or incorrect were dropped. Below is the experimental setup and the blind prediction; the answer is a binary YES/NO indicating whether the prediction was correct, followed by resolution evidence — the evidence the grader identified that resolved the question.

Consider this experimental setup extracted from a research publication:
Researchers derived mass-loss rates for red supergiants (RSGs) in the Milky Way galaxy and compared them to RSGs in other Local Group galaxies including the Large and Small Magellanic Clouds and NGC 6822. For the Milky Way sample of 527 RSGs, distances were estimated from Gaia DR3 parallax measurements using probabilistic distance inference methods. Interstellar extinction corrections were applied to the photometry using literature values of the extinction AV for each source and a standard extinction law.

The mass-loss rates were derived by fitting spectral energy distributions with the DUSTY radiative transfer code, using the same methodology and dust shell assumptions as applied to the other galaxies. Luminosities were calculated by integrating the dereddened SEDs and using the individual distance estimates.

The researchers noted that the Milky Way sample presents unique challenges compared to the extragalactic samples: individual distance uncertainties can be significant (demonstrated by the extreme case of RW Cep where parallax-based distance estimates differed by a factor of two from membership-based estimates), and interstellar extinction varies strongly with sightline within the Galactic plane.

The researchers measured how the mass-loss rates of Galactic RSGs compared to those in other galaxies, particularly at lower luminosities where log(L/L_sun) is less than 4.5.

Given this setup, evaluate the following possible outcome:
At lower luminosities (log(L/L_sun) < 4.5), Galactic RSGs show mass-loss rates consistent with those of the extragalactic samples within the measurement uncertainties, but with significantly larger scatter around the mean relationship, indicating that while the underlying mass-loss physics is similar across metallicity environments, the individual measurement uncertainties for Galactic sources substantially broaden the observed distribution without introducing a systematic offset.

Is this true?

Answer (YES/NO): NO